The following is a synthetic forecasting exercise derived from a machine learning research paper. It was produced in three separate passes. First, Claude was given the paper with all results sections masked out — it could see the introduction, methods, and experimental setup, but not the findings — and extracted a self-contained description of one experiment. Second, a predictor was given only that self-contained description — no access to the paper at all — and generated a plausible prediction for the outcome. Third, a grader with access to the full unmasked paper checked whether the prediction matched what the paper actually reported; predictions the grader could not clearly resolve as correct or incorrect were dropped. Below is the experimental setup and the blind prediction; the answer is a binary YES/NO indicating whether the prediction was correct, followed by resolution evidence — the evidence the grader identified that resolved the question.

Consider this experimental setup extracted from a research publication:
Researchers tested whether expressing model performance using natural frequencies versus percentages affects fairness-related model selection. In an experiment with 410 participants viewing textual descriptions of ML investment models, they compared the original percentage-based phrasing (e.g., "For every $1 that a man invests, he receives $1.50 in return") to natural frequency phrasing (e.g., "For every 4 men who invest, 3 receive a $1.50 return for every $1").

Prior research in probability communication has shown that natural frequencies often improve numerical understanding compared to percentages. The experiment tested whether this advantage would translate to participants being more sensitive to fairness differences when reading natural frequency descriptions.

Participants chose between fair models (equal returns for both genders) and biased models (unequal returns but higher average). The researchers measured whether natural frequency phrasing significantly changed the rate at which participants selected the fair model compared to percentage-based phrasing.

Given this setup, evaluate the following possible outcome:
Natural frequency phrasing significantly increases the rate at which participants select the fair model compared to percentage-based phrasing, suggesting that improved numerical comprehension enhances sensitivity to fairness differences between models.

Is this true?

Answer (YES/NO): NO